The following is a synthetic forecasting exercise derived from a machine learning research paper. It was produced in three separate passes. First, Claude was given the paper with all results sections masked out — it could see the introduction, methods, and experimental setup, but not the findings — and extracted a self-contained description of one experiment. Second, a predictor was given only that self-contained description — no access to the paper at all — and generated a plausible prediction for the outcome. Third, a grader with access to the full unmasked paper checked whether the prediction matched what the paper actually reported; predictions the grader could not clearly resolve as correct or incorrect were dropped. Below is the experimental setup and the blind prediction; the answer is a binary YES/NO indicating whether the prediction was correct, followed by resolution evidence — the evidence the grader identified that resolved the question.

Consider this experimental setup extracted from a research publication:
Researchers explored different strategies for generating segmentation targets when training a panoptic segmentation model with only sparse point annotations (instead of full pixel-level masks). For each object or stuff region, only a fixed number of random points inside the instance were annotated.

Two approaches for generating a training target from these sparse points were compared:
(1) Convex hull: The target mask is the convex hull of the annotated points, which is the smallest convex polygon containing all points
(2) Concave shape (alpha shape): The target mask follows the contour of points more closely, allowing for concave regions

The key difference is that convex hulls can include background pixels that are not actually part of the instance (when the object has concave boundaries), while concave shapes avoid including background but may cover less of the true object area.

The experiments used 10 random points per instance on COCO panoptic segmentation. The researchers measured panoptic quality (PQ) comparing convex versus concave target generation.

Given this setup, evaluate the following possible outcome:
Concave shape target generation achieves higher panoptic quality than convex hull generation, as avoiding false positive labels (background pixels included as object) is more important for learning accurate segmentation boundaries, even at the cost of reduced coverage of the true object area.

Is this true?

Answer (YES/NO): NO